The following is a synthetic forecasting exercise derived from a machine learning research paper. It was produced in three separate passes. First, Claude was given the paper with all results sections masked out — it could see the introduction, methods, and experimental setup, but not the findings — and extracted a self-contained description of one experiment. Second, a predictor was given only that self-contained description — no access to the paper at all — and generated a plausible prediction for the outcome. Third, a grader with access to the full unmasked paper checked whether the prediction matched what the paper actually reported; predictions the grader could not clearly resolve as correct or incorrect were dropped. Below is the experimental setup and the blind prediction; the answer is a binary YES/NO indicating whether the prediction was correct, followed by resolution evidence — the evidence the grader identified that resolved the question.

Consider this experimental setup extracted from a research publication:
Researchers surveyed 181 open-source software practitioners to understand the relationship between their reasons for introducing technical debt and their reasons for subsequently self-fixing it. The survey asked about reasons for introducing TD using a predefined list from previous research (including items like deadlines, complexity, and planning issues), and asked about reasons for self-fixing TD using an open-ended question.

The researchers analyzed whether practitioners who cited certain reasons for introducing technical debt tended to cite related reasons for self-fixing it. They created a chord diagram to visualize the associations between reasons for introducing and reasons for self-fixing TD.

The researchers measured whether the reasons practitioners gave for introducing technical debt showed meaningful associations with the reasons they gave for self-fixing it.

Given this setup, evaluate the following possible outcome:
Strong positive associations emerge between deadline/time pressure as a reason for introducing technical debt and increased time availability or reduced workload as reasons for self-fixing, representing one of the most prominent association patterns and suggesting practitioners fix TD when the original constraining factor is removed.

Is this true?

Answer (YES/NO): NO